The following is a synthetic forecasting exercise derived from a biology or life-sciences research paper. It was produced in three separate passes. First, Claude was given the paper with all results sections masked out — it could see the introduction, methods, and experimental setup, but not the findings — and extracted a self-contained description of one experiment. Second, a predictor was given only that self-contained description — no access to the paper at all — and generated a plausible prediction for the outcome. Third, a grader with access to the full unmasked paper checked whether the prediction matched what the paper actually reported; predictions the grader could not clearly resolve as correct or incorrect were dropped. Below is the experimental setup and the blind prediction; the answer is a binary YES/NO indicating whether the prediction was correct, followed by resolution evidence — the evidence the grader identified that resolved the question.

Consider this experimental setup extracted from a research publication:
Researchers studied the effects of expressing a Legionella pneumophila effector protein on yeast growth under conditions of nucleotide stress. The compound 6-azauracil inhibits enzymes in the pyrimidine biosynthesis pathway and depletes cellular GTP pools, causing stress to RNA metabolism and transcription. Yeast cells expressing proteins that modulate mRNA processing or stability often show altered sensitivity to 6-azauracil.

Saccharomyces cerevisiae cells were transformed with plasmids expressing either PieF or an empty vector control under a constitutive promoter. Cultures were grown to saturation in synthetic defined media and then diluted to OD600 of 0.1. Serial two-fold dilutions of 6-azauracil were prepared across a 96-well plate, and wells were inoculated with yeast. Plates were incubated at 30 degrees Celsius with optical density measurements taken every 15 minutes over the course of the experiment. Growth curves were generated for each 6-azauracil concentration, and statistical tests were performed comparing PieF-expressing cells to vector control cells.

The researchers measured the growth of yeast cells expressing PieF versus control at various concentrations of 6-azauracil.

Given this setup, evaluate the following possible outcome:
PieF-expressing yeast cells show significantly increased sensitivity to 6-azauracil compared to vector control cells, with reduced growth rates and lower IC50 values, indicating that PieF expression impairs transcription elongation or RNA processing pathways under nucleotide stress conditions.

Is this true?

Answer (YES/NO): YES